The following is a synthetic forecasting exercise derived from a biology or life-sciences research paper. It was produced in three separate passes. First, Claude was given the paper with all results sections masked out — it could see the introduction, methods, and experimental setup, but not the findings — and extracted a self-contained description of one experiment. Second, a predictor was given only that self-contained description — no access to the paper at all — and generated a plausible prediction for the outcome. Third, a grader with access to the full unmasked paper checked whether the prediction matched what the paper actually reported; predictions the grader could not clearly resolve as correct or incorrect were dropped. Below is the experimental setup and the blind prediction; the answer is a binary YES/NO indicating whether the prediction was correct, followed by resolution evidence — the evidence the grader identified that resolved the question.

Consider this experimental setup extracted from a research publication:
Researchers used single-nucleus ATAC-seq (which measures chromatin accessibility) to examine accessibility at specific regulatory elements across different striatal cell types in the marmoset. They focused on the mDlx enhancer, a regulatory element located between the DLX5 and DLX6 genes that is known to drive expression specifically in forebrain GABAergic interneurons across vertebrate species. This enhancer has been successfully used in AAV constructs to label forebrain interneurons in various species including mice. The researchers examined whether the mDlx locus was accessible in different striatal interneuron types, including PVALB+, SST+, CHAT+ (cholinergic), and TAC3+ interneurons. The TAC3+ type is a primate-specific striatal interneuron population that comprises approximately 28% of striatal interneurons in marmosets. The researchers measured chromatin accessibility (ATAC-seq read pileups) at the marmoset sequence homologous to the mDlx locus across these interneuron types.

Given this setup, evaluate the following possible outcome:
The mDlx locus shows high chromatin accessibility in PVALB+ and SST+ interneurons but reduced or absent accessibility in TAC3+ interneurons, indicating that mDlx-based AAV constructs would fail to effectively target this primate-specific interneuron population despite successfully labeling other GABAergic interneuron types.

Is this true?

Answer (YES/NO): YES